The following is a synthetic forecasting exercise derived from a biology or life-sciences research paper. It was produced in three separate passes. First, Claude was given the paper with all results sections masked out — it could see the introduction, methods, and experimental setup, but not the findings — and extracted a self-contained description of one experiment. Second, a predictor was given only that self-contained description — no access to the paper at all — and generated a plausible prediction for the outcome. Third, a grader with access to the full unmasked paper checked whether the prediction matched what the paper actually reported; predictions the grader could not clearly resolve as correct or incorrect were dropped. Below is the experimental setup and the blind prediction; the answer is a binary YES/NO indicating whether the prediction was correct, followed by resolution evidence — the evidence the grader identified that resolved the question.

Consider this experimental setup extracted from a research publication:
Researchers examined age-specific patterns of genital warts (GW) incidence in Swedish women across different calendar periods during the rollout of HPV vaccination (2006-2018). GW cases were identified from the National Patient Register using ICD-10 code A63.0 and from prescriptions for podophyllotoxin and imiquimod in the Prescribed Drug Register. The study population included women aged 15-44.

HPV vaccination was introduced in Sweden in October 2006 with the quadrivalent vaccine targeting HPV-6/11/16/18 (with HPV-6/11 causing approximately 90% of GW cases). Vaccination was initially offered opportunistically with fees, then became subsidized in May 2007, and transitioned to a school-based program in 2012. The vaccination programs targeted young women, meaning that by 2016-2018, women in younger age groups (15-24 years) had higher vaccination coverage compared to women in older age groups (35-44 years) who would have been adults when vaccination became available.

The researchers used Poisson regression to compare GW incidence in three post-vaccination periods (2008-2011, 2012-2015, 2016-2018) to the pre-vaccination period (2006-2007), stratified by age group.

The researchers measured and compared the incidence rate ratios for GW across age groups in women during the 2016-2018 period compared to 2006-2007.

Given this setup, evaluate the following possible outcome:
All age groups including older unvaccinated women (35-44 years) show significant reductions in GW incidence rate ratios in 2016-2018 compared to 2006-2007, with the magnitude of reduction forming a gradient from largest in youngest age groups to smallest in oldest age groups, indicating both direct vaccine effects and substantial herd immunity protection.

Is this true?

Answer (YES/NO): NO